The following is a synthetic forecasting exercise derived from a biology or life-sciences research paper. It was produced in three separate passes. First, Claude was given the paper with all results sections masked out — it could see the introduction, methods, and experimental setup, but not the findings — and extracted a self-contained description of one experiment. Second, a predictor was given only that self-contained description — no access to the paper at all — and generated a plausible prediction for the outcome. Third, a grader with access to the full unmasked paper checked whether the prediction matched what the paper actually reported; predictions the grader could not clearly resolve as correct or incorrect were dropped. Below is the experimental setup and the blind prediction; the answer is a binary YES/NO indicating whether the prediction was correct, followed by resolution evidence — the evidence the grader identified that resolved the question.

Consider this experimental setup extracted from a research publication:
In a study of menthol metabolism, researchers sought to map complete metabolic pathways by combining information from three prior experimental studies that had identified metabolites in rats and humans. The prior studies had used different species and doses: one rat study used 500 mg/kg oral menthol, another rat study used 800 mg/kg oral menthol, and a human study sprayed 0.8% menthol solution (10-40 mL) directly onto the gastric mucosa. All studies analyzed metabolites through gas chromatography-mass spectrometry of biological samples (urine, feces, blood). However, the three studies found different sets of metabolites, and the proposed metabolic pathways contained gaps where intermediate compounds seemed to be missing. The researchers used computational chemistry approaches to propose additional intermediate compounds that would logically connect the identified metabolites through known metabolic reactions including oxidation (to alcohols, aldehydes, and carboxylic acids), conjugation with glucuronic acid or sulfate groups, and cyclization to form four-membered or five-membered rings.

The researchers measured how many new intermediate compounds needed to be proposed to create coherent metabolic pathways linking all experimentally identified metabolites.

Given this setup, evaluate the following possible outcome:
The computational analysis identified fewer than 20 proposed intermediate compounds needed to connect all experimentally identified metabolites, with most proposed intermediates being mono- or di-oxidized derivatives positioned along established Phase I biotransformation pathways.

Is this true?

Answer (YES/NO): NO